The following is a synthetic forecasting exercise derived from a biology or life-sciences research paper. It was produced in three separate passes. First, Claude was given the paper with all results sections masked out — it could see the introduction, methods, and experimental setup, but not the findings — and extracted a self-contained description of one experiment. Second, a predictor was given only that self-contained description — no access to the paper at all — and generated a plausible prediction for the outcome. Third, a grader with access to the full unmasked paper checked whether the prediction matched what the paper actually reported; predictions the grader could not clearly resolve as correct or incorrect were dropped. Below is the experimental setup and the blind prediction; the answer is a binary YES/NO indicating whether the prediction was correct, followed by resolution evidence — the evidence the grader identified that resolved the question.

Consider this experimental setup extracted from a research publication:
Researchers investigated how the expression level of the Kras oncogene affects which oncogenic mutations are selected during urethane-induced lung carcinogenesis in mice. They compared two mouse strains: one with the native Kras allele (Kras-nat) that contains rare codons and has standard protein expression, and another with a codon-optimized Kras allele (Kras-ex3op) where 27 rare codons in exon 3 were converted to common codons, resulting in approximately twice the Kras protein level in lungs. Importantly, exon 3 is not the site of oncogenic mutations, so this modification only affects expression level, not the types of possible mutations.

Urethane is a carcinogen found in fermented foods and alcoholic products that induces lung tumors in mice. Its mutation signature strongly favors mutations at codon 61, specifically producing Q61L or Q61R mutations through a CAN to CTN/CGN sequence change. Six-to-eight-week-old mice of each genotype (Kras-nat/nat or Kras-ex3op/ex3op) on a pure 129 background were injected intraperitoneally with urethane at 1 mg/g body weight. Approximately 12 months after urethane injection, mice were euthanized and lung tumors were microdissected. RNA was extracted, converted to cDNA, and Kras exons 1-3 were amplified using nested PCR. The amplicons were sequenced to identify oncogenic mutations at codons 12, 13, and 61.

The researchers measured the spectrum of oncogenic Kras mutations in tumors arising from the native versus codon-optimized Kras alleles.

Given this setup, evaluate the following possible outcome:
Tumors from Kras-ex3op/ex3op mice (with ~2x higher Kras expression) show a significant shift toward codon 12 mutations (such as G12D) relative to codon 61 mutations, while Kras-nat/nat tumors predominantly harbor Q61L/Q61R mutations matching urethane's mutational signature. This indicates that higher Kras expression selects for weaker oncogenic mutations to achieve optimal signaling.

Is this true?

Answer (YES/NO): YES